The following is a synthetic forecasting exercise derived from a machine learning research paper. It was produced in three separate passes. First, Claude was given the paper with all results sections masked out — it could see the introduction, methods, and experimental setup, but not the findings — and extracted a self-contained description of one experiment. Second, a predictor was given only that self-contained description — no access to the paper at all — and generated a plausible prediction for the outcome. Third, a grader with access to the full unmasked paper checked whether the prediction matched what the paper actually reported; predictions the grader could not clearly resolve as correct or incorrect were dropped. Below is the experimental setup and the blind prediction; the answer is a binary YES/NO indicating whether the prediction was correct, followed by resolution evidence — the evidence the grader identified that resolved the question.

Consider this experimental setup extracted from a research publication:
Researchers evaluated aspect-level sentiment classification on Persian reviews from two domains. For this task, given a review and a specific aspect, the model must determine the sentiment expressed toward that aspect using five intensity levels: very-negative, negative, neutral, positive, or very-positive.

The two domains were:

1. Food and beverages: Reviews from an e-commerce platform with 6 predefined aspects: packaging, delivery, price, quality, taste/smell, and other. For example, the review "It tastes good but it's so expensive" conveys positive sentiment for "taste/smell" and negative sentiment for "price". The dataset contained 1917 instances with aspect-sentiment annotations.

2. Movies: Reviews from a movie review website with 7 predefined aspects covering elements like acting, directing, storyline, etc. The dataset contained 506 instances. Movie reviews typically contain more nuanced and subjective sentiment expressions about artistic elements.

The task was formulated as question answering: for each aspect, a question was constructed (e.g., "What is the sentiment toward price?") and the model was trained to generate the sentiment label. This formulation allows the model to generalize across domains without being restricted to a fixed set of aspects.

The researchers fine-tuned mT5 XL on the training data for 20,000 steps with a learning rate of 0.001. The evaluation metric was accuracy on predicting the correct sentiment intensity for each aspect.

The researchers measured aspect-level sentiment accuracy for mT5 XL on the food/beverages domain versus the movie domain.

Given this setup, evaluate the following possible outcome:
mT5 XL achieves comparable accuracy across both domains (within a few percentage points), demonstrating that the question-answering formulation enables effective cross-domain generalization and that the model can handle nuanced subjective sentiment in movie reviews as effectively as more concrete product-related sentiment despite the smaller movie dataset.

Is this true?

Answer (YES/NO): NO